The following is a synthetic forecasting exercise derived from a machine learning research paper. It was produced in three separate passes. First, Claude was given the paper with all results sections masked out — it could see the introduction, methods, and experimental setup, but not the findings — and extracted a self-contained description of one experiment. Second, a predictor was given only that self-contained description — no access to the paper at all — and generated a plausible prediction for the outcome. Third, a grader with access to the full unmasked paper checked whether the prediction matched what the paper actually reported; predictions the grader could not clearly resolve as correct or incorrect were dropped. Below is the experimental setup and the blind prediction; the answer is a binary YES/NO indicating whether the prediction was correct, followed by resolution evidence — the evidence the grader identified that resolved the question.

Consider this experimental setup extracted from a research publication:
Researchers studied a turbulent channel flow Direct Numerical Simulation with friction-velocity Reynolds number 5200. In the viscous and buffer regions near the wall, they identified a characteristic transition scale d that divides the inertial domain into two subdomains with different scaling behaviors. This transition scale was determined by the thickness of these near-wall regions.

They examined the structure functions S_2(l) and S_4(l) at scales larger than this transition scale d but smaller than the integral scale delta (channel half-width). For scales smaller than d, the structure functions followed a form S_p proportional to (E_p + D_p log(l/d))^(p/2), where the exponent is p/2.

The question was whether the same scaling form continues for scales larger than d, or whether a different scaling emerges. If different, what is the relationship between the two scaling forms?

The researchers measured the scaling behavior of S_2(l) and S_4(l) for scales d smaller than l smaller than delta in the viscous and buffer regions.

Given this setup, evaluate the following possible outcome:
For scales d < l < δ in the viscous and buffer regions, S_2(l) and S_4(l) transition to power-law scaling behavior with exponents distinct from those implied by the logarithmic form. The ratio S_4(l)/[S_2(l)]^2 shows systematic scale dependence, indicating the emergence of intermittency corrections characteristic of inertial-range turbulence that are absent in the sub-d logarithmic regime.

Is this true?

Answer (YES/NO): NO